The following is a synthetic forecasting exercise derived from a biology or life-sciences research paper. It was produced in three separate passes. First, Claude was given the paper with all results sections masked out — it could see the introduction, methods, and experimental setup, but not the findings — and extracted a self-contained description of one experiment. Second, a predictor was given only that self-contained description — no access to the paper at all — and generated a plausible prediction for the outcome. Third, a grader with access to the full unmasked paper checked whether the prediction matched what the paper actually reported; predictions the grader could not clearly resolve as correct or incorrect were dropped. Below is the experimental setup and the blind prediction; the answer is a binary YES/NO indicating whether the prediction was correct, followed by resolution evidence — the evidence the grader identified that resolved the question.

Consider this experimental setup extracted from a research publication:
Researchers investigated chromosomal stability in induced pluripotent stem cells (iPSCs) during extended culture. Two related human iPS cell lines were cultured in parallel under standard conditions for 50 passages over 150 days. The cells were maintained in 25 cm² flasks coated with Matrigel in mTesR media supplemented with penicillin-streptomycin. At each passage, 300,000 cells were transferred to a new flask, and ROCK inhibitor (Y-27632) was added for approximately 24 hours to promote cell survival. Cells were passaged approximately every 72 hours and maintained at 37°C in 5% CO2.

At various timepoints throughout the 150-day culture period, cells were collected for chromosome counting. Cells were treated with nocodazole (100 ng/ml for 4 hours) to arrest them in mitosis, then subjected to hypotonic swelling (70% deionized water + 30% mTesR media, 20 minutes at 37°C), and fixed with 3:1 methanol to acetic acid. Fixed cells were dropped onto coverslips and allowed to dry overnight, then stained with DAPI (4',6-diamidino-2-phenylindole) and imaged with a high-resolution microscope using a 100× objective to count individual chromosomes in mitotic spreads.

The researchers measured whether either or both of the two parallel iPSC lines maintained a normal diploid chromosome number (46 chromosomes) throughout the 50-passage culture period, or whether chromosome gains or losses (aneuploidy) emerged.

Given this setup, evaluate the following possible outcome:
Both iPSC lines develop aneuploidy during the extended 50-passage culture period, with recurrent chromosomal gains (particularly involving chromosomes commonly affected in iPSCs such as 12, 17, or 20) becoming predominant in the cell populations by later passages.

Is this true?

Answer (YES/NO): NO